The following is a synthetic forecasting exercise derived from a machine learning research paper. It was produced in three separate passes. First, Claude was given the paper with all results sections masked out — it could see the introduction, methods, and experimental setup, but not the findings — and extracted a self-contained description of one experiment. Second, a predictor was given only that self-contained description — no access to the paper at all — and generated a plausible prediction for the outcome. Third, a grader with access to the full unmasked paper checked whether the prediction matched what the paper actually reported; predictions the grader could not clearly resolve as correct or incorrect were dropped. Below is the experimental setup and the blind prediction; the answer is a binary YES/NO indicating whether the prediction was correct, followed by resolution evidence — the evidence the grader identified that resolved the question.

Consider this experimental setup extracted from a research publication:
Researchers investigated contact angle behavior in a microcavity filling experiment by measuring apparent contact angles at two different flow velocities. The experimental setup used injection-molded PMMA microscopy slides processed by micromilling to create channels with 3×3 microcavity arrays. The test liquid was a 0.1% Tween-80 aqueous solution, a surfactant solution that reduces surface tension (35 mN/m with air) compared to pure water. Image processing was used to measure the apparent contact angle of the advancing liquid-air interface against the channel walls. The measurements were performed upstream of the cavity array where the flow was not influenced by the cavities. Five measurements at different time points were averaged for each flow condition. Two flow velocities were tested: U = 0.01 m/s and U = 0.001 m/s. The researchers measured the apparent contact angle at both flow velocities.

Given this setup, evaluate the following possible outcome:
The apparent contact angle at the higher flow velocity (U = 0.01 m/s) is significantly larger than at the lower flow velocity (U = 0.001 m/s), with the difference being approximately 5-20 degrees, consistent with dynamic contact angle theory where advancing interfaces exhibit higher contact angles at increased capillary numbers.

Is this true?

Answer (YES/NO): YES